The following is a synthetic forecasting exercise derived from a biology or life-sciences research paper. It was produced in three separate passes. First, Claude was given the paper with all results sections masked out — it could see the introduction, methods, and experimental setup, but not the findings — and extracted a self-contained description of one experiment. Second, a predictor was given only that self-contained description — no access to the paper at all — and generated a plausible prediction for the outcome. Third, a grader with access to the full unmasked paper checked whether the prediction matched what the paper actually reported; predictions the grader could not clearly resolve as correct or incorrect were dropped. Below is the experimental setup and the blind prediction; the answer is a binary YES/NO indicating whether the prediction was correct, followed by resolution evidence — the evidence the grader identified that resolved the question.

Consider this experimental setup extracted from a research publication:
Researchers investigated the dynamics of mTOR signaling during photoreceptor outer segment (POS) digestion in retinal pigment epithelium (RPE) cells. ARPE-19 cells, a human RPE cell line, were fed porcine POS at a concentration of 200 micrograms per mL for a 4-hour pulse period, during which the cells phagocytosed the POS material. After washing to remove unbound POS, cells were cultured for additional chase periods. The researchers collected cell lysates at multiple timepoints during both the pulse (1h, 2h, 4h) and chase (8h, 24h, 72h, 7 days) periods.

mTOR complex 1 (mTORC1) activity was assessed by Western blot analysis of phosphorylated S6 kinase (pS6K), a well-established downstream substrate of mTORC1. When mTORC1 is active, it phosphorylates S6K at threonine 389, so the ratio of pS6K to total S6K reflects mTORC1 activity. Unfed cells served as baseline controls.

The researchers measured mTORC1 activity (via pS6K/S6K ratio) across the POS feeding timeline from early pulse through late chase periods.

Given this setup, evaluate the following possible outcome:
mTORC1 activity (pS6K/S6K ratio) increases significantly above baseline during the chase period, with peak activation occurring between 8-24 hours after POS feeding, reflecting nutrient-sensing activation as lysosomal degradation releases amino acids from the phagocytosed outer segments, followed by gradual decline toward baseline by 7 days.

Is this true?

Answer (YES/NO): NO